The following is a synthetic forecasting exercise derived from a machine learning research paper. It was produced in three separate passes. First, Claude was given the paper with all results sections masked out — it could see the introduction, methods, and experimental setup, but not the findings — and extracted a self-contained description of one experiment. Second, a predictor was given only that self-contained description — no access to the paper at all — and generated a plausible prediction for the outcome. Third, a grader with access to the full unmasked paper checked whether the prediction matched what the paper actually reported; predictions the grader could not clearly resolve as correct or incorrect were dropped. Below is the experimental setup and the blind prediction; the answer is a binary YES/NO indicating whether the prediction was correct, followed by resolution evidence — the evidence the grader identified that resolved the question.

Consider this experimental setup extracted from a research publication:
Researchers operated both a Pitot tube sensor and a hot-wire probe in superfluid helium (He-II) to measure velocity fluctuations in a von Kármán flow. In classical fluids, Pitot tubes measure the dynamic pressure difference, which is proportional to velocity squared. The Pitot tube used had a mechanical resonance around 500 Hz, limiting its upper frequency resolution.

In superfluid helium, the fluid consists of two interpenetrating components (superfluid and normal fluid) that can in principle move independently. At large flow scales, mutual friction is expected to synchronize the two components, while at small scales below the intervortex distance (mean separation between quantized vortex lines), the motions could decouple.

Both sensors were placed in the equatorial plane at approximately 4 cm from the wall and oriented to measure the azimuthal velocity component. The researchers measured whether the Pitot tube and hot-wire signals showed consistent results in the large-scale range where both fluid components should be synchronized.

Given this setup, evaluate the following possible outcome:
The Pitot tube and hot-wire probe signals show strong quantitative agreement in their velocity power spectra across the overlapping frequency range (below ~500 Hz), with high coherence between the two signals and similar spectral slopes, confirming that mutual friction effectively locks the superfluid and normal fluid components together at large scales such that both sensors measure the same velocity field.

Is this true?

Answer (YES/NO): NO